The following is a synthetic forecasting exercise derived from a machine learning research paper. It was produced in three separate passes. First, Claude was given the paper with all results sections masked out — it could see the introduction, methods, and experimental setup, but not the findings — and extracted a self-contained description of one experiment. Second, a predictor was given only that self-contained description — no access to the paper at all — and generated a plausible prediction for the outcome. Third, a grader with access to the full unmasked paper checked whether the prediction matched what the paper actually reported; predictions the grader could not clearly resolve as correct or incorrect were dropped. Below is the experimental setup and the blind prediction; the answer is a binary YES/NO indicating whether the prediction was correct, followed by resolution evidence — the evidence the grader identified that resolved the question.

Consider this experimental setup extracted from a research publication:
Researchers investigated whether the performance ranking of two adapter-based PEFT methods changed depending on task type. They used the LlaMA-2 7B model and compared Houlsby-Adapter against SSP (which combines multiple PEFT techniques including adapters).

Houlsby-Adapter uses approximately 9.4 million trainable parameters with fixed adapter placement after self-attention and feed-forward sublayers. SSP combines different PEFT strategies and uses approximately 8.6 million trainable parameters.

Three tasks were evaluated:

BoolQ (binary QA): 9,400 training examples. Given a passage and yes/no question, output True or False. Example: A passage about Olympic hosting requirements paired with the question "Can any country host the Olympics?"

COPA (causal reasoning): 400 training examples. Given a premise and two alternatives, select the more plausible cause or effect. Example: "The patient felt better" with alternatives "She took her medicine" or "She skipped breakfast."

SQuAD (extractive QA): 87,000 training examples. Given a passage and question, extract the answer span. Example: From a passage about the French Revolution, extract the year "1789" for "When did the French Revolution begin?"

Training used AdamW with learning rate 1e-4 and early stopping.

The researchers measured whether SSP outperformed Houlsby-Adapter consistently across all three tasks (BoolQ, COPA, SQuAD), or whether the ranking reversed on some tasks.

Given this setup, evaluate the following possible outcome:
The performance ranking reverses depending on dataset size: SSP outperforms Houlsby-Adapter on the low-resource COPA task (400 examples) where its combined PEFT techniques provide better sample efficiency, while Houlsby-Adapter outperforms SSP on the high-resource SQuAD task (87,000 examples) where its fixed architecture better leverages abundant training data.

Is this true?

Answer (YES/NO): NO